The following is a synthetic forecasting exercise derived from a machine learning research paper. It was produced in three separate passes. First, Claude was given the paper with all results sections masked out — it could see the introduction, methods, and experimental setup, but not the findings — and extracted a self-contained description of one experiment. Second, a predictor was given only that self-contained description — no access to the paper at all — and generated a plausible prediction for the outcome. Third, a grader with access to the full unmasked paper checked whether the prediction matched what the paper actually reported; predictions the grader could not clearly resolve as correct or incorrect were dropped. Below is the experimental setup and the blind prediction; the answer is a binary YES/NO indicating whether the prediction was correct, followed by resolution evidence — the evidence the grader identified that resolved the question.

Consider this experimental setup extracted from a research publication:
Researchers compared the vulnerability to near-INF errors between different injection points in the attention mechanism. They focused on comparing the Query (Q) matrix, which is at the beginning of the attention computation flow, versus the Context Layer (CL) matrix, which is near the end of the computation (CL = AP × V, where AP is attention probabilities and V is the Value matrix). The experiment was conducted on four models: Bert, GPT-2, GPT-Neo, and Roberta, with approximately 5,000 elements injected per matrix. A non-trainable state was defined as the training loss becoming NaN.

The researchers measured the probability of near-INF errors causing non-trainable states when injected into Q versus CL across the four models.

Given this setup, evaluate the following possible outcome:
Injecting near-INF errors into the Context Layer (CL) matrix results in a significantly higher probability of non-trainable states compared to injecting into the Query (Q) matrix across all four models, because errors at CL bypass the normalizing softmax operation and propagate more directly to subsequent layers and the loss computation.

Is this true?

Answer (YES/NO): NO